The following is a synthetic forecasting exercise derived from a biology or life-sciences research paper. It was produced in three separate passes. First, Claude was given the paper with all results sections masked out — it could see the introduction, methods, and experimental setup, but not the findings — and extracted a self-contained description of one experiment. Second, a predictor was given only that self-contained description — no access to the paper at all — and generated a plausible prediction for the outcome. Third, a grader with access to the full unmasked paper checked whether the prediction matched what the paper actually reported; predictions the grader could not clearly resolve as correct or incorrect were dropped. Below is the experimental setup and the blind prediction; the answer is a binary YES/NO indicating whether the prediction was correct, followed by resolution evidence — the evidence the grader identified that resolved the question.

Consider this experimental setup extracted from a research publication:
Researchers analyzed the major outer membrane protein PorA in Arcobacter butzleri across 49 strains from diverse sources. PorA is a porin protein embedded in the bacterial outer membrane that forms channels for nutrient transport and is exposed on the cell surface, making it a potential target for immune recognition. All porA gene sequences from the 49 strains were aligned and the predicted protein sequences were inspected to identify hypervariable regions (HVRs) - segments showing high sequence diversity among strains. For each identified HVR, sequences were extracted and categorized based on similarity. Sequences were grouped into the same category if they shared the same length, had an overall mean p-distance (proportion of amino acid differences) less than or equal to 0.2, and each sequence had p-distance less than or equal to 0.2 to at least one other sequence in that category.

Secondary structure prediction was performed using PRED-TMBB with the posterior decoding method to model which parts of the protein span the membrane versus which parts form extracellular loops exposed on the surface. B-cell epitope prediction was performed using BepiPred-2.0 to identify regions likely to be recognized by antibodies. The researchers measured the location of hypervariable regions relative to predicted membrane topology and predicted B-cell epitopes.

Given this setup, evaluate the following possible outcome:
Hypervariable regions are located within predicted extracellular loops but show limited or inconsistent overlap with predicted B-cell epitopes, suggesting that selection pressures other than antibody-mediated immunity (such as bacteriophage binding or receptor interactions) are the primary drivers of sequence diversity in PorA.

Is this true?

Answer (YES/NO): NO